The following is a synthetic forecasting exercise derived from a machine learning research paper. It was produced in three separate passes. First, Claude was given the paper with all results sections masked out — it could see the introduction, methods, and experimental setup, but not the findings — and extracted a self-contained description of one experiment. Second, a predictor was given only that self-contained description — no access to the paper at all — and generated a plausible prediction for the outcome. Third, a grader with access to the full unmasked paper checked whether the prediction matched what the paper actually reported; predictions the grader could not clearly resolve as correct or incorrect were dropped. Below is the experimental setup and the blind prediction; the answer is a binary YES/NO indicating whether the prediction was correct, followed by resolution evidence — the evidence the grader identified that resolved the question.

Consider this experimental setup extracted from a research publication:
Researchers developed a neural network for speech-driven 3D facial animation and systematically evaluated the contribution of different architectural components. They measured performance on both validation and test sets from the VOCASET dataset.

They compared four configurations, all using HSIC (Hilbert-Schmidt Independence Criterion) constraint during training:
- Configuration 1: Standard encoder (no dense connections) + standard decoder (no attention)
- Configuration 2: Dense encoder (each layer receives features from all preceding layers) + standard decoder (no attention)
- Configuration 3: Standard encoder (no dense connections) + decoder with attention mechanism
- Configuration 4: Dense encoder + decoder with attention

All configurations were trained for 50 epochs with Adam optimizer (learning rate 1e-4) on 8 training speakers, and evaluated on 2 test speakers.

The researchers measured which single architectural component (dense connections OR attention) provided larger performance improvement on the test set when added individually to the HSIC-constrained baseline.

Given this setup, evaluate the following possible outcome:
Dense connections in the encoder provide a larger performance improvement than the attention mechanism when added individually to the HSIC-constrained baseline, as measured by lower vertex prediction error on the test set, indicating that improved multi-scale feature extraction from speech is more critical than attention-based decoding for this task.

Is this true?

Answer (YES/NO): NO